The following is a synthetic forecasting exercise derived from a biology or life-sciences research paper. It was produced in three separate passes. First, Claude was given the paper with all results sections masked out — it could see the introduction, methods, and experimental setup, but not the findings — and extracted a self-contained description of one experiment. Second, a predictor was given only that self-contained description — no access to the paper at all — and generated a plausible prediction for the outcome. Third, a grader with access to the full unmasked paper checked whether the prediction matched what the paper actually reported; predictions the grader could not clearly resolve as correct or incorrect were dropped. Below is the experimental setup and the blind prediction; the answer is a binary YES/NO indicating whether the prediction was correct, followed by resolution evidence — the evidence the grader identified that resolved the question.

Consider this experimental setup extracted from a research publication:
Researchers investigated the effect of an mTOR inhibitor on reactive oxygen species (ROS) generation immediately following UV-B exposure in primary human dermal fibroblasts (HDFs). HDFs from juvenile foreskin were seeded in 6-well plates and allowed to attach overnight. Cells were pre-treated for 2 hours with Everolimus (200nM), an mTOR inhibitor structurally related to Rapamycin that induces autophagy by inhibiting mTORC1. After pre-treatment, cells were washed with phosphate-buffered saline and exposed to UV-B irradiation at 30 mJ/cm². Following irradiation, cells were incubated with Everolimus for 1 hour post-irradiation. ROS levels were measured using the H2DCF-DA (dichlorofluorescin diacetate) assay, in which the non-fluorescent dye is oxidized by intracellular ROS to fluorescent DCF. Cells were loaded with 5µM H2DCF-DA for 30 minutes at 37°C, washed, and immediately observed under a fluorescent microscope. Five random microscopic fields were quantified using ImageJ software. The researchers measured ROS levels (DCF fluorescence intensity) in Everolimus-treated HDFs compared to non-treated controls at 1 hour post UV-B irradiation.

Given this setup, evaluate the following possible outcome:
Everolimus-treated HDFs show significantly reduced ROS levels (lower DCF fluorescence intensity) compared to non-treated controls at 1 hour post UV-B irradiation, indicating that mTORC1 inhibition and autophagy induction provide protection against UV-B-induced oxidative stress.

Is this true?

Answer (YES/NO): YES